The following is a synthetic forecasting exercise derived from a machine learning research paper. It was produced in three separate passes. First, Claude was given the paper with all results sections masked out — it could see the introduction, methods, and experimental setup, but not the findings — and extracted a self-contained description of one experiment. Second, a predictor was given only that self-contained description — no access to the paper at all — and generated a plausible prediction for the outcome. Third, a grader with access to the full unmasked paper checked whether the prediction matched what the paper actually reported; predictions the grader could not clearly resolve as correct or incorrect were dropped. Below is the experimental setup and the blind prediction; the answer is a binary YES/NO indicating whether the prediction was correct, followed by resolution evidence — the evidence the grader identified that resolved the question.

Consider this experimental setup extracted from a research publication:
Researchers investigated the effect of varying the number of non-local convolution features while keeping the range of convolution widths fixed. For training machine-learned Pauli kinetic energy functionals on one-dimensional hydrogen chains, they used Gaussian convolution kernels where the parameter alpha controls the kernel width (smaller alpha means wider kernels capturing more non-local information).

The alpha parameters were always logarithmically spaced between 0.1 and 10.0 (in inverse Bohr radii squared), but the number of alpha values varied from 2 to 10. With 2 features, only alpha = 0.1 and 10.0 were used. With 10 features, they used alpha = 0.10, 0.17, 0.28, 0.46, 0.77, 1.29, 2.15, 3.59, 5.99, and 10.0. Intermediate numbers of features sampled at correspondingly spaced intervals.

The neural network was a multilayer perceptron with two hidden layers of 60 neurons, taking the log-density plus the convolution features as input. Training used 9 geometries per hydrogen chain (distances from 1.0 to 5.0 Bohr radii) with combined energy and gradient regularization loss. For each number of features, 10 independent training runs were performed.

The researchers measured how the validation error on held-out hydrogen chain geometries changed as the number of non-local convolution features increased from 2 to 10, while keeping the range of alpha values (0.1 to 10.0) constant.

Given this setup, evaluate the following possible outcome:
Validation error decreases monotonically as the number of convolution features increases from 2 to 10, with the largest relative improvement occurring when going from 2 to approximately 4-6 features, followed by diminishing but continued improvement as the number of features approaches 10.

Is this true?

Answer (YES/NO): NO